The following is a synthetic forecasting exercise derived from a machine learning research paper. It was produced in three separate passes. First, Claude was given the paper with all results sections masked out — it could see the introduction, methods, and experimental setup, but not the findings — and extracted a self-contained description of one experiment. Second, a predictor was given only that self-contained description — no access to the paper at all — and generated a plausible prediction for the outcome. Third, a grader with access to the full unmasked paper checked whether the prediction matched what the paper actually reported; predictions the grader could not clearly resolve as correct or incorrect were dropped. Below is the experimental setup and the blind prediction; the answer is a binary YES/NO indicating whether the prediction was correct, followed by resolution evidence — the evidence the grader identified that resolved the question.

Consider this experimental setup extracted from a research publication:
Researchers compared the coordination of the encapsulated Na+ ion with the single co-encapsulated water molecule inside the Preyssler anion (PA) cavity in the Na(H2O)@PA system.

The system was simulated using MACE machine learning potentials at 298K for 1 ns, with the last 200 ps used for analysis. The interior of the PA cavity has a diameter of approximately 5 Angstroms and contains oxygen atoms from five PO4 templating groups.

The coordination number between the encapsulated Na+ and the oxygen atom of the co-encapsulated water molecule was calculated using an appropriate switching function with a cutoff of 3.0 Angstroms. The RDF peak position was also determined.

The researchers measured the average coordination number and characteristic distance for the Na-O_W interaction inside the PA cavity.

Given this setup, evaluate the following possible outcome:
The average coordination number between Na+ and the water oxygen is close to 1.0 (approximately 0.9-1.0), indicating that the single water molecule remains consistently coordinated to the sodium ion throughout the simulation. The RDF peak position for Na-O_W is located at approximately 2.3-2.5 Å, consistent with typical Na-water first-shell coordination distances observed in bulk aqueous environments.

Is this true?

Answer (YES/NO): NO